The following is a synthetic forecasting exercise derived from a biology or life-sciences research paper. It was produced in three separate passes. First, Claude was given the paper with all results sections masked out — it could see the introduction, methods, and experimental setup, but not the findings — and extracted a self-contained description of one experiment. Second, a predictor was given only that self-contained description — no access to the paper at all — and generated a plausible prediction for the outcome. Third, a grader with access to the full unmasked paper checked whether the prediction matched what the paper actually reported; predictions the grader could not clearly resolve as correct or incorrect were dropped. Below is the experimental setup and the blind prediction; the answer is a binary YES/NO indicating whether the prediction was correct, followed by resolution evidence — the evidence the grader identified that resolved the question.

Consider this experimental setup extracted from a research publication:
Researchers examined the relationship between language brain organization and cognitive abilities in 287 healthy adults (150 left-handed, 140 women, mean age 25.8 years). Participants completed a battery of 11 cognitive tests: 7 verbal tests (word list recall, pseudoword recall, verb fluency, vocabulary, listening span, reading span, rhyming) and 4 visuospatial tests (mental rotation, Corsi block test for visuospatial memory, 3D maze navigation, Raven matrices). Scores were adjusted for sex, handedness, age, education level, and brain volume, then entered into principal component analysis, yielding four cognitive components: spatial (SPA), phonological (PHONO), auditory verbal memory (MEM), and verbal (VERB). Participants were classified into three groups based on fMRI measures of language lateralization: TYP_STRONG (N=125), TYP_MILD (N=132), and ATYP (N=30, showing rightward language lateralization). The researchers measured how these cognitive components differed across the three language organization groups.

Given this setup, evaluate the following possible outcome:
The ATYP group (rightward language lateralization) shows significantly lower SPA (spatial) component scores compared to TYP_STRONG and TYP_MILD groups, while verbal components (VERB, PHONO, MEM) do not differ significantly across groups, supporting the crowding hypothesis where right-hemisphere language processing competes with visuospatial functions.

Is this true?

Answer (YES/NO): NO